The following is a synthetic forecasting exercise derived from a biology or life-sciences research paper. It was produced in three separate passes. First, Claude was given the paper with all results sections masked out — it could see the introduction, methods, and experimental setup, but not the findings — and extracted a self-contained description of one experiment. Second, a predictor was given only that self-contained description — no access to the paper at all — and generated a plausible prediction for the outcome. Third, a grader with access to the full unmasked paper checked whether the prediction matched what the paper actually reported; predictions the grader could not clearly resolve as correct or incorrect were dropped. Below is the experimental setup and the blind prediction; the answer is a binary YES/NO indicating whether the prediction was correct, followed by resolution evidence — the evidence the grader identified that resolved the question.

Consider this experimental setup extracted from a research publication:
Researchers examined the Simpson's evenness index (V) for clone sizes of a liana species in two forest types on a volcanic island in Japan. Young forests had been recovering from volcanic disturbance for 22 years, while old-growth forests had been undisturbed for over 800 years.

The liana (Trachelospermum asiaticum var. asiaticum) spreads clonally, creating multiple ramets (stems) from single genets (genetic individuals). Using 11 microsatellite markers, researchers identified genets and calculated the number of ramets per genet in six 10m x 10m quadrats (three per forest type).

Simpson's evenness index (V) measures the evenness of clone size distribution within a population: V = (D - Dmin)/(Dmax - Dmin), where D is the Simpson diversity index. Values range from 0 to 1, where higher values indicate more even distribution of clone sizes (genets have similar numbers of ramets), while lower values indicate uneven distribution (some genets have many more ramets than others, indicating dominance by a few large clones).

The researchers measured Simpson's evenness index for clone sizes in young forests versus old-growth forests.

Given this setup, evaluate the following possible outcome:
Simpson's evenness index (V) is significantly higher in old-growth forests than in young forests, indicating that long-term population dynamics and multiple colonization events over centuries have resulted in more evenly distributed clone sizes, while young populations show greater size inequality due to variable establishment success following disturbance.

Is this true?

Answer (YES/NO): YES